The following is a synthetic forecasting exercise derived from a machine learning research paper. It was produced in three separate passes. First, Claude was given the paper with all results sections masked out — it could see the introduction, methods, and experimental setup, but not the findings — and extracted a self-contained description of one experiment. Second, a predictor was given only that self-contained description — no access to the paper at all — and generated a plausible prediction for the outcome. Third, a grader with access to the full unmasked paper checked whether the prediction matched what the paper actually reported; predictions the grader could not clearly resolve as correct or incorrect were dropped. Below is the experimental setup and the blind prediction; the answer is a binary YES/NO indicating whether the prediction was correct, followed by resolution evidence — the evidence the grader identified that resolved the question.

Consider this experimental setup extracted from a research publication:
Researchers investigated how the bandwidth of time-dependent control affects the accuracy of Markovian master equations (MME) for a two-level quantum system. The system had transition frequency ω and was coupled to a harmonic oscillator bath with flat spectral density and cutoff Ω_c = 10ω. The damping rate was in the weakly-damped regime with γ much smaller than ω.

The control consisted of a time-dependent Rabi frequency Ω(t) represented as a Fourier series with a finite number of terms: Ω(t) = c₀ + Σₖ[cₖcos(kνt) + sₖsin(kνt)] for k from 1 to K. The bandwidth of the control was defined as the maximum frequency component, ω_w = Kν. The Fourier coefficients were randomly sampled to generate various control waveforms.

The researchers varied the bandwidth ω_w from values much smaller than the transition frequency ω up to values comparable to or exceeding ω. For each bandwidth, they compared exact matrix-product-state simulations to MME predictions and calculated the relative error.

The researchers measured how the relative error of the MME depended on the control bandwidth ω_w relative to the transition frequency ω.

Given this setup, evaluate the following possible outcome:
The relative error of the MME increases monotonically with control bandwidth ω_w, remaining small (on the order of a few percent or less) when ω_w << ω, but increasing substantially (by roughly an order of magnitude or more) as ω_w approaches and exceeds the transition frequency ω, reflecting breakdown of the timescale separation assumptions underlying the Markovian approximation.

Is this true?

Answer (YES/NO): NO